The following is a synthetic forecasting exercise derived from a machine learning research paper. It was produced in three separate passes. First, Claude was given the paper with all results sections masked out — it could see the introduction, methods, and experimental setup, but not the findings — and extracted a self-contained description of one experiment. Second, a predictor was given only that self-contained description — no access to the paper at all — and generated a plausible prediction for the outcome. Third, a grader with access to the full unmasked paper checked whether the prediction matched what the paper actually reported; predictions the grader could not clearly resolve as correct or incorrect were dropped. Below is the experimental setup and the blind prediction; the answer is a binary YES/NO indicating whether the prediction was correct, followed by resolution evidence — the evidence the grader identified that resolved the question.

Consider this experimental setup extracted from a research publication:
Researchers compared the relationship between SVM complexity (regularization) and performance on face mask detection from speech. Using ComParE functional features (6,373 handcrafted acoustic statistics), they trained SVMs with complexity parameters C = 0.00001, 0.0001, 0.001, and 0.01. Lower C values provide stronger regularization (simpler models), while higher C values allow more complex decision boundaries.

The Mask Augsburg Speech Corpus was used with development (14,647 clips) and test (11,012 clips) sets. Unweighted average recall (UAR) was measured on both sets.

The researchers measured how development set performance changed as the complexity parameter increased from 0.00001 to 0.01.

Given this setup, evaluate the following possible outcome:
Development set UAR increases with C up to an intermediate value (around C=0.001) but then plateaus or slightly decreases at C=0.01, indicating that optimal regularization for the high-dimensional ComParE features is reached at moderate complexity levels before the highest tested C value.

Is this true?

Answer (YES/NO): NO